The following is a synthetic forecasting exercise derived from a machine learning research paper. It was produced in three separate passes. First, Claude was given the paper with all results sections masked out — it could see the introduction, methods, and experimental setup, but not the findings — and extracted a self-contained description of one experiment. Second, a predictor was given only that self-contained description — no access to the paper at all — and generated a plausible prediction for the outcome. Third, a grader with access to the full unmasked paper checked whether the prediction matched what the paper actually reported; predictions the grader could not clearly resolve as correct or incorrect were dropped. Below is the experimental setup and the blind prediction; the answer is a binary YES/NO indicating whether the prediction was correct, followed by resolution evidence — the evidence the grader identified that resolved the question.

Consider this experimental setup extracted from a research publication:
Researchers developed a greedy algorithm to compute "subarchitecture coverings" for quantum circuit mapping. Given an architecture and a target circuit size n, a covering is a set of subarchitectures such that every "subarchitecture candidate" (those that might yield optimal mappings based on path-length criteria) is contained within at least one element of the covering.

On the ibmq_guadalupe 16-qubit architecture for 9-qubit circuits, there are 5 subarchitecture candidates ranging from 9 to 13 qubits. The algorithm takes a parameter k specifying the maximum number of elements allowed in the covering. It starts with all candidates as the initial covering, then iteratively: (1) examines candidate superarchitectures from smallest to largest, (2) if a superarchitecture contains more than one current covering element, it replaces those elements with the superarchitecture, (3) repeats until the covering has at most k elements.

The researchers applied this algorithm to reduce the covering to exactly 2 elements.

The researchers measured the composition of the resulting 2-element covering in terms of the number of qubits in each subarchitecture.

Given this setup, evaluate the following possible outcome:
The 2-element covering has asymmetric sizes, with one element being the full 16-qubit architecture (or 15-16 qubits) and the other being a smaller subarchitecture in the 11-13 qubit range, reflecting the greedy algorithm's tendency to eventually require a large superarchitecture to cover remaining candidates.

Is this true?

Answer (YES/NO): NO